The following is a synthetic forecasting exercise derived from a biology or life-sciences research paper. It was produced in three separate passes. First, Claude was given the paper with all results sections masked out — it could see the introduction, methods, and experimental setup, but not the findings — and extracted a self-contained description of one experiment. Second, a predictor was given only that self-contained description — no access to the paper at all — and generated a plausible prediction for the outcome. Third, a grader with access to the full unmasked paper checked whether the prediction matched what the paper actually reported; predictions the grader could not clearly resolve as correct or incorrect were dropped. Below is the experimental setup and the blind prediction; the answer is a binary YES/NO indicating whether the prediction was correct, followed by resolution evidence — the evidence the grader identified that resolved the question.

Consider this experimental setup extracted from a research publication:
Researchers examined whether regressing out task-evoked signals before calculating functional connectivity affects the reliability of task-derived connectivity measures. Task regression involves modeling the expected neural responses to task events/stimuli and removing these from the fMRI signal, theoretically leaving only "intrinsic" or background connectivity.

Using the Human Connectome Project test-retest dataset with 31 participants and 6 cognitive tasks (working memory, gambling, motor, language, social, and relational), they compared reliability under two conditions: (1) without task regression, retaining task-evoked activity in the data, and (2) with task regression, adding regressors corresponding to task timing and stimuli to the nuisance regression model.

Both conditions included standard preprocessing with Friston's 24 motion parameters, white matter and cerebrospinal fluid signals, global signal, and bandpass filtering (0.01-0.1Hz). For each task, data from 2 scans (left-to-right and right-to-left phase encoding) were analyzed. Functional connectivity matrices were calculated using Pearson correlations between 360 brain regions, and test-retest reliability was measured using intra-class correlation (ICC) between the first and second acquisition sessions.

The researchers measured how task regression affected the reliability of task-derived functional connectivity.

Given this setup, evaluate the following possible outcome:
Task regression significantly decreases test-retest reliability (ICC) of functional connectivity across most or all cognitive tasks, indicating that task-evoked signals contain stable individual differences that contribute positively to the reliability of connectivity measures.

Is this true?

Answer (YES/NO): YES